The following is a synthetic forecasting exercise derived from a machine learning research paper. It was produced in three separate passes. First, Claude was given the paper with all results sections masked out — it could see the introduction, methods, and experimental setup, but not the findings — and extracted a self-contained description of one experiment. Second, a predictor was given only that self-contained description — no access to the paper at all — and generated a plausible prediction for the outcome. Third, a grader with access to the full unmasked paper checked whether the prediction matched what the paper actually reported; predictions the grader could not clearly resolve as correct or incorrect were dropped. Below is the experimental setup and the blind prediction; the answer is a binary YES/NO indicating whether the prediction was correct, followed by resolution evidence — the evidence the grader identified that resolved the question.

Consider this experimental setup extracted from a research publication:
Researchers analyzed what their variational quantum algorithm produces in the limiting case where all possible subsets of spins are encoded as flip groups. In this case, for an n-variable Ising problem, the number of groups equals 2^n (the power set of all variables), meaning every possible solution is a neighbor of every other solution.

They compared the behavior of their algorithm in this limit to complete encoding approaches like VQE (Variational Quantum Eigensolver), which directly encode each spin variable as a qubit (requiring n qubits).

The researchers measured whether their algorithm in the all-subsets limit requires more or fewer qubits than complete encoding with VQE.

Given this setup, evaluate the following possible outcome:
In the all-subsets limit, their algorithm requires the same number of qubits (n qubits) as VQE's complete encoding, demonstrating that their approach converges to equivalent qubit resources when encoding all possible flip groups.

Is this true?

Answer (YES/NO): YES